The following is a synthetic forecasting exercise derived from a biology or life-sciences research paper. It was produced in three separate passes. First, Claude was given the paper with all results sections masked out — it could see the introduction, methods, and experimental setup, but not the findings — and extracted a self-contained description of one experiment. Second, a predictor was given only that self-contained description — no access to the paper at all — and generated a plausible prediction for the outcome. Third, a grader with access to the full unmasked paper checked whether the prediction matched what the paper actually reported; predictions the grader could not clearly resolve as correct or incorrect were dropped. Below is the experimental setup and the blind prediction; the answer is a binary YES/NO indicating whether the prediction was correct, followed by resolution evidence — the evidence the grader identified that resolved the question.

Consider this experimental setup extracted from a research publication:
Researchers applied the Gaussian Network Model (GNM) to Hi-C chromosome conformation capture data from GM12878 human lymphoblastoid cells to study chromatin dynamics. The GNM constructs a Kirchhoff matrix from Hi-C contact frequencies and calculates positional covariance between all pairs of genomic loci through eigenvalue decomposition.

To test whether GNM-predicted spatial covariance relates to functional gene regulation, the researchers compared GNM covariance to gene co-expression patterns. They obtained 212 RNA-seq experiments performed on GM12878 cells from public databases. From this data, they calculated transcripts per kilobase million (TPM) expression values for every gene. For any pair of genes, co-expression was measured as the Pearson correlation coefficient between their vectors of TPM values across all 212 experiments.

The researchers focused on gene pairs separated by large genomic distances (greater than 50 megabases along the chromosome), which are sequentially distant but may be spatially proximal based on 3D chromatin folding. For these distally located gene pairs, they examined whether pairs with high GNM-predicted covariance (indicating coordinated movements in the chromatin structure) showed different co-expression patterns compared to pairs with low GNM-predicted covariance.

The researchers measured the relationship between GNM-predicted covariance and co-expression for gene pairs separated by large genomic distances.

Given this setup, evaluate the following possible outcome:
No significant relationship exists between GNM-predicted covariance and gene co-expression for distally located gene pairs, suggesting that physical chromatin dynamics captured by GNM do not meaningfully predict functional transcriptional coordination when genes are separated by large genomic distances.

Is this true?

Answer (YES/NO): NO